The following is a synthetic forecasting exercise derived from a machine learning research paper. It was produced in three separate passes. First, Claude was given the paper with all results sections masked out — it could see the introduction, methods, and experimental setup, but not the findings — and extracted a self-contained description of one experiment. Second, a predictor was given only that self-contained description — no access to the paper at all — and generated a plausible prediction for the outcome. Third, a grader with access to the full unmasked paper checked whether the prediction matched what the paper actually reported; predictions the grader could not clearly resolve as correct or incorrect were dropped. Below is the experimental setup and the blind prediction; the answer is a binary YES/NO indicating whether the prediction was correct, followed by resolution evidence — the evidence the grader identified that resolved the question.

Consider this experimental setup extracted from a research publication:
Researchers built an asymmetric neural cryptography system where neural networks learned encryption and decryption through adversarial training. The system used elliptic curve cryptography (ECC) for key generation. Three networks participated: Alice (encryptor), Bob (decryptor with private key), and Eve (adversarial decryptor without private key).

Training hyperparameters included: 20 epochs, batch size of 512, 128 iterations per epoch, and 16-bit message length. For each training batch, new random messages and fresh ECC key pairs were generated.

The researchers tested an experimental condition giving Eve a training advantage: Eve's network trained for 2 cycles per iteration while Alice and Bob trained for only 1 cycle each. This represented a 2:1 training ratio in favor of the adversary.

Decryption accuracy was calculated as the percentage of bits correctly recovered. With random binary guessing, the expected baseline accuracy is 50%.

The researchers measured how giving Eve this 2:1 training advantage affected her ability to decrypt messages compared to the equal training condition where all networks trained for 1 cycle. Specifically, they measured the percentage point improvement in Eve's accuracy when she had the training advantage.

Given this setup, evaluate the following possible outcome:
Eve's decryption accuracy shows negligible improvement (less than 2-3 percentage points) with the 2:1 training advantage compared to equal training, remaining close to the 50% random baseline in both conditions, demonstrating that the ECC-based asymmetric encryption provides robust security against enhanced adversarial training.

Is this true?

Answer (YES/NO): NO